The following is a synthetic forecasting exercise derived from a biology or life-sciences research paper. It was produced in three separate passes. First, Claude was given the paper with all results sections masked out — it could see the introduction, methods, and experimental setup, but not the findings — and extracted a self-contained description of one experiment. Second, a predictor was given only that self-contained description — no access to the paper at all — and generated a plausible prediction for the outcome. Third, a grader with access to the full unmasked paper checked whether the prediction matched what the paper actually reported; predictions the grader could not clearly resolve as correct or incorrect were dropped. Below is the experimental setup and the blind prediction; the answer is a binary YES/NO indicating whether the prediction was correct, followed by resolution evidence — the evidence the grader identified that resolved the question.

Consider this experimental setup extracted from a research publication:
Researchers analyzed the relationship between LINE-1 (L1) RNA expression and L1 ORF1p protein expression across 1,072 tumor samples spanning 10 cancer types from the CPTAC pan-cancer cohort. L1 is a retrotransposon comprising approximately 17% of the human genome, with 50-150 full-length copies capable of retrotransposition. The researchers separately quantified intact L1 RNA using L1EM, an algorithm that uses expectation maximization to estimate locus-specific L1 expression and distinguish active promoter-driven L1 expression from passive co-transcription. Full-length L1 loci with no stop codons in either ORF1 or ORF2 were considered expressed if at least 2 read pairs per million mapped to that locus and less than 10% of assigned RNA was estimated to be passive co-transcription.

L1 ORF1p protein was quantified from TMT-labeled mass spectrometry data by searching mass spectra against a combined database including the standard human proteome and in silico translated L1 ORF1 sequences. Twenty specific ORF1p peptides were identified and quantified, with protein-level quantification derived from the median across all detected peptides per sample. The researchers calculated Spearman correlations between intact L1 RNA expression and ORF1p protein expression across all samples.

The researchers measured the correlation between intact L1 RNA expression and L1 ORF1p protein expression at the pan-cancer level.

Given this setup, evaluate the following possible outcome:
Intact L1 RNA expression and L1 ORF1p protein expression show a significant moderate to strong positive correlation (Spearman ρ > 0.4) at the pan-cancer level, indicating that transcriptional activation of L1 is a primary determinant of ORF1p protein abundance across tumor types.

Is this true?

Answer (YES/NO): YES